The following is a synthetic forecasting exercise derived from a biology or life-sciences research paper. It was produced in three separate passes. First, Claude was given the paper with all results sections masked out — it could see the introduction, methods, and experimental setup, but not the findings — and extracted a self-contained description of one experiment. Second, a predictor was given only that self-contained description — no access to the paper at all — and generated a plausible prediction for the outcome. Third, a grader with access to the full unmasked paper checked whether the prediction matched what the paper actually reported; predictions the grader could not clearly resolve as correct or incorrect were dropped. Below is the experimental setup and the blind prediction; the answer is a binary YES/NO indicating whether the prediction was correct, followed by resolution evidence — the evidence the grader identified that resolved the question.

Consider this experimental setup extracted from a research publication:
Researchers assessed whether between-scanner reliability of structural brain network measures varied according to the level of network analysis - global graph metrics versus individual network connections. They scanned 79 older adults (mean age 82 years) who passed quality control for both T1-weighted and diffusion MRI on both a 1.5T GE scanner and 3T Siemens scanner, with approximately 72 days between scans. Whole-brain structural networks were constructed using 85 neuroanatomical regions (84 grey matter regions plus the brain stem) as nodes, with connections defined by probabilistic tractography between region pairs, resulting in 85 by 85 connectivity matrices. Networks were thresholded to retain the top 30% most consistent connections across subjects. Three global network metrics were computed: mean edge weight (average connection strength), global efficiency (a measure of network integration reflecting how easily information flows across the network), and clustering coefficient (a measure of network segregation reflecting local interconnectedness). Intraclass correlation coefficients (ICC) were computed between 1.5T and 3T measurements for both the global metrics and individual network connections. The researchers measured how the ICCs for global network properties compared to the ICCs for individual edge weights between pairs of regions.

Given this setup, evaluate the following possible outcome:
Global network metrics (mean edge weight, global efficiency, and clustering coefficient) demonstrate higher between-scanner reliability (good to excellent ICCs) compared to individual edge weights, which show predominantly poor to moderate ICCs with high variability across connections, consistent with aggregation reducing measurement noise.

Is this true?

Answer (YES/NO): YES